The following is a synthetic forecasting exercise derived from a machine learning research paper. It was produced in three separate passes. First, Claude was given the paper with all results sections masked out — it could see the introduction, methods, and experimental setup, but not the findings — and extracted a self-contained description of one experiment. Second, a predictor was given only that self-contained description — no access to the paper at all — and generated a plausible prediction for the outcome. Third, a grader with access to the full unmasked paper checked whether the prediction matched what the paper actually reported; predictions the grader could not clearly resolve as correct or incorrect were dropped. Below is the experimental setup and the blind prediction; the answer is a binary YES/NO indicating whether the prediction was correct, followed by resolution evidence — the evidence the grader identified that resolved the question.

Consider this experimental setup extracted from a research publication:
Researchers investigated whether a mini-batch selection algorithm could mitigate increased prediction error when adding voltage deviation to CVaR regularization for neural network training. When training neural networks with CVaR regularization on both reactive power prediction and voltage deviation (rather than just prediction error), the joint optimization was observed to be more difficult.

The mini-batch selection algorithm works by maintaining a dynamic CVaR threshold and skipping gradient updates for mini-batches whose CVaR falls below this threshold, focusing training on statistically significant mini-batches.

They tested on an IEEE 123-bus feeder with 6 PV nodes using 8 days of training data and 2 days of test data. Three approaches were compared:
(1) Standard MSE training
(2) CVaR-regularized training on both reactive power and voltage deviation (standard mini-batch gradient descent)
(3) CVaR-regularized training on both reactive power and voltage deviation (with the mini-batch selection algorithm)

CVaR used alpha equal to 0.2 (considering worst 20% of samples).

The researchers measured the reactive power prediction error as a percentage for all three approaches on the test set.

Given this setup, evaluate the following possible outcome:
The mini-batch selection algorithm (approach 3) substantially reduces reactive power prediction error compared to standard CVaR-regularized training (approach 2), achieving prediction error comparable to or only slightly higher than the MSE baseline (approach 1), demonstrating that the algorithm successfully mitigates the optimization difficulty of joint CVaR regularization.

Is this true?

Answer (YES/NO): YES